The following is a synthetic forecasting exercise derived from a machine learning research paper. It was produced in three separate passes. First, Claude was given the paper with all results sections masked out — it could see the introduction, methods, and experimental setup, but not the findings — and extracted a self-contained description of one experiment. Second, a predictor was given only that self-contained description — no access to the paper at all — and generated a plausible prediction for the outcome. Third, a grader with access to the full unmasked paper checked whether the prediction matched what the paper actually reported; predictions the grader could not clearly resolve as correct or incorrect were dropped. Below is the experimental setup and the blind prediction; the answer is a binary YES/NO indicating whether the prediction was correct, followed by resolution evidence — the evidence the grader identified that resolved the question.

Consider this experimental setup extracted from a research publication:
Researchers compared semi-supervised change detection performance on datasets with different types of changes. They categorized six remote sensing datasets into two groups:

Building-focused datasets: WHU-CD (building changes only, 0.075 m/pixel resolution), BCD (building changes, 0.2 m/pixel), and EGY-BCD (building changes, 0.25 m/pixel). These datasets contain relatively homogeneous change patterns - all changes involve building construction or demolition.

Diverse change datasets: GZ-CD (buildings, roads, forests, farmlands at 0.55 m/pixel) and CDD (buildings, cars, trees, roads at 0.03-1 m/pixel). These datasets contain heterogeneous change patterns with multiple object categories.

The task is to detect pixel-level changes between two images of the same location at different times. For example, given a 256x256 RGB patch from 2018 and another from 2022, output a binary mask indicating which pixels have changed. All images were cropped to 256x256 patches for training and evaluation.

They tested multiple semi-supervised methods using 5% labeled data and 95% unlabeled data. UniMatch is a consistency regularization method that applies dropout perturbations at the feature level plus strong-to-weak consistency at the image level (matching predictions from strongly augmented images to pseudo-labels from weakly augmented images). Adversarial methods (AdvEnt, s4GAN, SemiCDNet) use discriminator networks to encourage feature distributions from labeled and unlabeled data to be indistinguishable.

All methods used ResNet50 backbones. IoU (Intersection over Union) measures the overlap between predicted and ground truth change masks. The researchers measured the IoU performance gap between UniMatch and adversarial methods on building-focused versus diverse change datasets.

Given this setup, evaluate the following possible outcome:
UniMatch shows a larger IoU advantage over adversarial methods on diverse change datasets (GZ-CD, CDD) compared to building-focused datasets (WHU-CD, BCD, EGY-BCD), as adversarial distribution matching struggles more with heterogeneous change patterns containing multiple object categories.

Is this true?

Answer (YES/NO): NO